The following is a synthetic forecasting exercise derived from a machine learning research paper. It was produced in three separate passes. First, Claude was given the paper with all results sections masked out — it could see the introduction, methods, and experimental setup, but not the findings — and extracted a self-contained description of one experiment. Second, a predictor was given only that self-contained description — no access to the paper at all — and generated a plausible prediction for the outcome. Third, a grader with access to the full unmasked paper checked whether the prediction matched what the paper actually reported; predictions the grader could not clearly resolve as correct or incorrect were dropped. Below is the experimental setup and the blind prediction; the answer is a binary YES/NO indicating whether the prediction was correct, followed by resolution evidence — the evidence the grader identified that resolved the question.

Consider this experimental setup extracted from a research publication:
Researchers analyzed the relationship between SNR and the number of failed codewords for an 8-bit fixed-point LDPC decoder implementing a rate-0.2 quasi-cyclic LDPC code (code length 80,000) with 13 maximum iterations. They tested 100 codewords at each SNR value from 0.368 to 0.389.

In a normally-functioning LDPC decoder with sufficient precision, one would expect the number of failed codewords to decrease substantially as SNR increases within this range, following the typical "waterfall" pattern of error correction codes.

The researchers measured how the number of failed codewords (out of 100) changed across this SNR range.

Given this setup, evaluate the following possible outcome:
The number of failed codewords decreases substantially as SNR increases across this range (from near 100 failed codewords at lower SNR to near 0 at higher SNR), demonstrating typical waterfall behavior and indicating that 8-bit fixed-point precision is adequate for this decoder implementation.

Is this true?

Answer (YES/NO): NO